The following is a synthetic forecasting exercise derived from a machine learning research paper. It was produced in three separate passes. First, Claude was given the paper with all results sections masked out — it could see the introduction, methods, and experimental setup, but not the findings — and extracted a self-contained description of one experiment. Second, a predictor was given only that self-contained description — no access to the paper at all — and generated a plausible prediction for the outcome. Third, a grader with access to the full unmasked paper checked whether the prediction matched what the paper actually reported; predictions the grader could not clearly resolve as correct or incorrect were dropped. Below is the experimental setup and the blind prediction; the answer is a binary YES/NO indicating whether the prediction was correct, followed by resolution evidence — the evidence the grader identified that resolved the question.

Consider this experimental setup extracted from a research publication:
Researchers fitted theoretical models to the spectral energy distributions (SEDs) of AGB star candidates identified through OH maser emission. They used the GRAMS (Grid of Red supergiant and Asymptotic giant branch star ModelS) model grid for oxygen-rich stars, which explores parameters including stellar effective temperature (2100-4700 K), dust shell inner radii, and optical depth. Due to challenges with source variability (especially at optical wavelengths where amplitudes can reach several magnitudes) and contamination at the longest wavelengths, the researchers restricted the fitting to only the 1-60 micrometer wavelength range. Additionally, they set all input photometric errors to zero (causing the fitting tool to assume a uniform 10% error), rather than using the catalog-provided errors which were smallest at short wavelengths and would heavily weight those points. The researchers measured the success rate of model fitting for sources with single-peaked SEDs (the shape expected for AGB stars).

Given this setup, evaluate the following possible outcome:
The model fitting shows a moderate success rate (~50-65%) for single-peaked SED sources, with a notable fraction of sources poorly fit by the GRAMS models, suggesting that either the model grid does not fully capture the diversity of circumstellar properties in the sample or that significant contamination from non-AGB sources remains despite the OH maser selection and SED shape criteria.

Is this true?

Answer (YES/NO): NO